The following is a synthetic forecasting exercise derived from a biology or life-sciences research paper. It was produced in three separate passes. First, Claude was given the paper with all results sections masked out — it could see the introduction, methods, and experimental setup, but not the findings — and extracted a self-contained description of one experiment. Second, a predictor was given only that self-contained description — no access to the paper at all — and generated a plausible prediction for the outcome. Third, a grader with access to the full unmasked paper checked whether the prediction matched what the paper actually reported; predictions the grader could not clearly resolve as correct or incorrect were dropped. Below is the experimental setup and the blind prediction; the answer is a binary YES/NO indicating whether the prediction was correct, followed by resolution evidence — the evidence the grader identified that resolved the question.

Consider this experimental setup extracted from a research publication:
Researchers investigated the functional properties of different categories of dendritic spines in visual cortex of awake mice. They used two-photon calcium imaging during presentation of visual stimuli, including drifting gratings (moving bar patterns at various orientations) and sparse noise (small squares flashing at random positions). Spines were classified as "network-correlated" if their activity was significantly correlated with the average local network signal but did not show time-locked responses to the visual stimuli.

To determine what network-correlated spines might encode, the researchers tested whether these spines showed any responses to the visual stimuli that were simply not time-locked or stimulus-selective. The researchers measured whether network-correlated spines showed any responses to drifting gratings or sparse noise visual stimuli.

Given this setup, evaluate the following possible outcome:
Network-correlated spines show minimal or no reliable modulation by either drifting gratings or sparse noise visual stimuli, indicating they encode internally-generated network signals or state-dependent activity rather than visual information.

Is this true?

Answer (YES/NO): YES